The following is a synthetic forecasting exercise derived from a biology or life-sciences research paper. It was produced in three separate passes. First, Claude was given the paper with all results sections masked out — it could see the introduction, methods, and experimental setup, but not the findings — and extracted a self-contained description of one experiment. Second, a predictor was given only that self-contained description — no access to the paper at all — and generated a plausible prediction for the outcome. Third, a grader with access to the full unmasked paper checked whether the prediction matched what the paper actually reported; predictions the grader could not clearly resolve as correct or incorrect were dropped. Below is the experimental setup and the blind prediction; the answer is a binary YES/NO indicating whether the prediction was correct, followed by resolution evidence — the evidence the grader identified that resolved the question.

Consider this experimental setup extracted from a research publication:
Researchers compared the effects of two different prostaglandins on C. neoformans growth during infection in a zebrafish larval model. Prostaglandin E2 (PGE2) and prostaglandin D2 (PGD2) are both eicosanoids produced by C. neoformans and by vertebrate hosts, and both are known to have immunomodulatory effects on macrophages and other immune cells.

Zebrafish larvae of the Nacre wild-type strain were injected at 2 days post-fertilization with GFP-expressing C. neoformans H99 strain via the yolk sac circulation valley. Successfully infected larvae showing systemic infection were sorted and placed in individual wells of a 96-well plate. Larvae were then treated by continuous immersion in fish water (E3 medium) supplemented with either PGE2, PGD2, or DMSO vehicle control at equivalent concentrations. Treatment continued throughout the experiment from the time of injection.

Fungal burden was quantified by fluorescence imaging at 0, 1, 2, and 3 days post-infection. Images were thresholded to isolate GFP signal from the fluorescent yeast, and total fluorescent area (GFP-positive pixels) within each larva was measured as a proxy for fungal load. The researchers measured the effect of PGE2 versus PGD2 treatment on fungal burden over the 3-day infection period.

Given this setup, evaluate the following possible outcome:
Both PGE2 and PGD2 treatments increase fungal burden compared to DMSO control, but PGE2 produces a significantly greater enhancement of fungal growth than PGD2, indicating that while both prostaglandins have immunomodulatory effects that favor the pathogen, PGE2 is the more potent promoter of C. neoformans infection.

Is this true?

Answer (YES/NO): NO